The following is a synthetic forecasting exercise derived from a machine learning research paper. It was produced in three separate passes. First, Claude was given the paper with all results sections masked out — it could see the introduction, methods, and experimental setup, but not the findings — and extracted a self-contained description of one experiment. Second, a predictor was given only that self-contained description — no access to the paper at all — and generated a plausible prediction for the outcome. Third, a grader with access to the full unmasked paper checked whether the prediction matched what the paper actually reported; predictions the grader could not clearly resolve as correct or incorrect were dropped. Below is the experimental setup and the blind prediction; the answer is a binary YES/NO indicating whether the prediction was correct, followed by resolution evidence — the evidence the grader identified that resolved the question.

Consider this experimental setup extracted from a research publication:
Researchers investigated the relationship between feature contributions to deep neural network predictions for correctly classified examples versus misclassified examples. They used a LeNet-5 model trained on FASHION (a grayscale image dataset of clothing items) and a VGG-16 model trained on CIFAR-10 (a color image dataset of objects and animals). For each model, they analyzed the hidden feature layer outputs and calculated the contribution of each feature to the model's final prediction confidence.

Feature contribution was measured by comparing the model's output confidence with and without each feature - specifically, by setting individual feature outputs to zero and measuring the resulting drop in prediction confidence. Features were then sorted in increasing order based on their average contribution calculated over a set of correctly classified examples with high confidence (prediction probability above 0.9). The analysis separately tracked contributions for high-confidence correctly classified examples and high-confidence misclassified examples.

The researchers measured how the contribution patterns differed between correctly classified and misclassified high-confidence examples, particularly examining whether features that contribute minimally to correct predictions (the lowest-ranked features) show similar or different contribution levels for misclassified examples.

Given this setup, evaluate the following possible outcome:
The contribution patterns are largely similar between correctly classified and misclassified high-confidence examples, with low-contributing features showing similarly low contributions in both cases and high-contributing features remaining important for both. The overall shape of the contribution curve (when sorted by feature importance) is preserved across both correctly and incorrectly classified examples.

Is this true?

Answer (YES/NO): NO